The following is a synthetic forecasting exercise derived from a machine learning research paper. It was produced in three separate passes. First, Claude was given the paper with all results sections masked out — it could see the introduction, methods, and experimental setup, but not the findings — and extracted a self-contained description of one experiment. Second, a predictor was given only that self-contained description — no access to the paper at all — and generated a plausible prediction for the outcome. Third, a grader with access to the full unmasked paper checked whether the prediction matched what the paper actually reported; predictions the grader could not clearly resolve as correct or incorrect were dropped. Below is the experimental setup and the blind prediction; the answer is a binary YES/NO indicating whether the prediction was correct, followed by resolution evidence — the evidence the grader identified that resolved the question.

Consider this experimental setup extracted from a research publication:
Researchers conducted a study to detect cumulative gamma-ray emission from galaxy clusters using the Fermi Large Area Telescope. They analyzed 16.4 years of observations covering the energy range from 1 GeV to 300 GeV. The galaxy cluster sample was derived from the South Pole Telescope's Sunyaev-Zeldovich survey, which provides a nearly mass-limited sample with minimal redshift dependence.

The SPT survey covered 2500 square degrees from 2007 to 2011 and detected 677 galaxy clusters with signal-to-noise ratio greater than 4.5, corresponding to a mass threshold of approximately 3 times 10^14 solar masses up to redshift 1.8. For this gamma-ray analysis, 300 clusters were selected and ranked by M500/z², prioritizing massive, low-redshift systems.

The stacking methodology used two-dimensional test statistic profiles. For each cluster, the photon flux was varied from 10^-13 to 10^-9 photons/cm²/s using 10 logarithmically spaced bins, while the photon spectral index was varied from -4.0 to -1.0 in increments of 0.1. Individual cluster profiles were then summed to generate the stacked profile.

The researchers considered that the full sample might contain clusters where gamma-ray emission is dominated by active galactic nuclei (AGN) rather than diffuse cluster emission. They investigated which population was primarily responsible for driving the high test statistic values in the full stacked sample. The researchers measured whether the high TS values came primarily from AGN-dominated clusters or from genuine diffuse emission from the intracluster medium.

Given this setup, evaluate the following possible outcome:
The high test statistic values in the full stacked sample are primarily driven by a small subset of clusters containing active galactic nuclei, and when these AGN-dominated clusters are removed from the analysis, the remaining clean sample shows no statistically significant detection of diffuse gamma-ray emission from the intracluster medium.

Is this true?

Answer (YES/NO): YES